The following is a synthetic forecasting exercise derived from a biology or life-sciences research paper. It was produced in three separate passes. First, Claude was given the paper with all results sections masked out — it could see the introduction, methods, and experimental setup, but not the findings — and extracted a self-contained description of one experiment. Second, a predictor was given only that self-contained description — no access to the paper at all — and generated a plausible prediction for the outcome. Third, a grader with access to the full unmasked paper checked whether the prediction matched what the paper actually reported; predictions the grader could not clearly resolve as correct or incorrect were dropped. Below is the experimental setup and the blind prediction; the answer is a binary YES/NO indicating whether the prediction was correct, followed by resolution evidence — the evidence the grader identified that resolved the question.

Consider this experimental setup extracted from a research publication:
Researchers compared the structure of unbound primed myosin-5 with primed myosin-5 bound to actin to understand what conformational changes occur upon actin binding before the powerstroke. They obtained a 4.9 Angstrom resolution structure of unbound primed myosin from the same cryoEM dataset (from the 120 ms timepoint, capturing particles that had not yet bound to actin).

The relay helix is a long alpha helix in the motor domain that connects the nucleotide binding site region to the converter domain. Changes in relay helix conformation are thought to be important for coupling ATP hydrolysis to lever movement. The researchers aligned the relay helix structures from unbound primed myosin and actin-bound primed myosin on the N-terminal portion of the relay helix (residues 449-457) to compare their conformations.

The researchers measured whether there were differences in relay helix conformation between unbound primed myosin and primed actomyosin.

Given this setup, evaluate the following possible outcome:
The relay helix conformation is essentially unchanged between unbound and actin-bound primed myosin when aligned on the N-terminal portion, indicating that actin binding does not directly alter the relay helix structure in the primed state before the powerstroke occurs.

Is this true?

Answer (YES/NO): NO